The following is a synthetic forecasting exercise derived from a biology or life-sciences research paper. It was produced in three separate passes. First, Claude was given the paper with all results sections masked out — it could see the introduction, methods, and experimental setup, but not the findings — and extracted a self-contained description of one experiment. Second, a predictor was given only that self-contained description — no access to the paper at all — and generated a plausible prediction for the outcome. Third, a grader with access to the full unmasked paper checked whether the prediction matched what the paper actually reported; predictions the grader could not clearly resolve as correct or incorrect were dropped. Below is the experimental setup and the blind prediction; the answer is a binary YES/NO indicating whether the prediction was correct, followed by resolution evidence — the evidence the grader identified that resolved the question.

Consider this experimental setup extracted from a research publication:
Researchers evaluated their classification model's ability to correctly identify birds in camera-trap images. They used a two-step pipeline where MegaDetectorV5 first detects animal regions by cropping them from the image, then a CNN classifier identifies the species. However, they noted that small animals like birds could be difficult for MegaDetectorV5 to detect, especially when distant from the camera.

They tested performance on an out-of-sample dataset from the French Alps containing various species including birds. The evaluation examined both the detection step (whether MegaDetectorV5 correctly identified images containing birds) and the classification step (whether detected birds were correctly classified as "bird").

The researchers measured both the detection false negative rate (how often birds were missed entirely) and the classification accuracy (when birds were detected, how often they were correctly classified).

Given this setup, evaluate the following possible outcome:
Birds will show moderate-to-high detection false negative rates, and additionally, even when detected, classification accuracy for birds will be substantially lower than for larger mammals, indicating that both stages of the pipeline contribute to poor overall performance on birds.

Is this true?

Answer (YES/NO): NO